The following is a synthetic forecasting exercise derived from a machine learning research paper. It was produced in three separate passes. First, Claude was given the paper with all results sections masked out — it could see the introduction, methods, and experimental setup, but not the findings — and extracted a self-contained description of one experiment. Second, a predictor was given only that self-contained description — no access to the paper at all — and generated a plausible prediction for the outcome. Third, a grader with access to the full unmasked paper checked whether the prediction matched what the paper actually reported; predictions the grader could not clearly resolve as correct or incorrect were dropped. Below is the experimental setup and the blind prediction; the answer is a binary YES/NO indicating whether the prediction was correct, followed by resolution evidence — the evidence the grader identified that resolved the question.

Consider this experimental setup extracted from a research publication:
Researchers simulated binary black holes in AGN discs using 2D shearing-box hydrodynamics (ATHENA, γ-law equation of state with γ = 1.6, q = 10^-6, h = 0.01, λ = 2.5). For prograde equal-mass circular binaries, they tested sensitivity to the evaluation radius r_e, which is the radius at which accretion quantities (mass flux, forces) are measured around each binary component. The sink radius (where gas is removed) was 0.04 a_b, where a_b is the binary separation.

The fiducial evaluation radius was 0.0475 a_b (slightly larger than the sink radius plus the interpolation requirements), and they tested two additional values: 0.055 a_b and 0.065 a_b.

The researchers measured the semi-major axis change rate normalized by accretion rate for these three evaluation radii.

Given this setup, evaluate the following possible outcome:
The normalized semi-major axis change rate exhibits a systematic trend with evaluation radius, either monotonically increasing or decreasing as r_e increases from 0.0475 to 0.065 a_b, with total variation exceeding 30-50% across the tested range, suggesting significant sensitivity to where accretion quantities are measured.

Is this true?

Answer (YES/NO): NO